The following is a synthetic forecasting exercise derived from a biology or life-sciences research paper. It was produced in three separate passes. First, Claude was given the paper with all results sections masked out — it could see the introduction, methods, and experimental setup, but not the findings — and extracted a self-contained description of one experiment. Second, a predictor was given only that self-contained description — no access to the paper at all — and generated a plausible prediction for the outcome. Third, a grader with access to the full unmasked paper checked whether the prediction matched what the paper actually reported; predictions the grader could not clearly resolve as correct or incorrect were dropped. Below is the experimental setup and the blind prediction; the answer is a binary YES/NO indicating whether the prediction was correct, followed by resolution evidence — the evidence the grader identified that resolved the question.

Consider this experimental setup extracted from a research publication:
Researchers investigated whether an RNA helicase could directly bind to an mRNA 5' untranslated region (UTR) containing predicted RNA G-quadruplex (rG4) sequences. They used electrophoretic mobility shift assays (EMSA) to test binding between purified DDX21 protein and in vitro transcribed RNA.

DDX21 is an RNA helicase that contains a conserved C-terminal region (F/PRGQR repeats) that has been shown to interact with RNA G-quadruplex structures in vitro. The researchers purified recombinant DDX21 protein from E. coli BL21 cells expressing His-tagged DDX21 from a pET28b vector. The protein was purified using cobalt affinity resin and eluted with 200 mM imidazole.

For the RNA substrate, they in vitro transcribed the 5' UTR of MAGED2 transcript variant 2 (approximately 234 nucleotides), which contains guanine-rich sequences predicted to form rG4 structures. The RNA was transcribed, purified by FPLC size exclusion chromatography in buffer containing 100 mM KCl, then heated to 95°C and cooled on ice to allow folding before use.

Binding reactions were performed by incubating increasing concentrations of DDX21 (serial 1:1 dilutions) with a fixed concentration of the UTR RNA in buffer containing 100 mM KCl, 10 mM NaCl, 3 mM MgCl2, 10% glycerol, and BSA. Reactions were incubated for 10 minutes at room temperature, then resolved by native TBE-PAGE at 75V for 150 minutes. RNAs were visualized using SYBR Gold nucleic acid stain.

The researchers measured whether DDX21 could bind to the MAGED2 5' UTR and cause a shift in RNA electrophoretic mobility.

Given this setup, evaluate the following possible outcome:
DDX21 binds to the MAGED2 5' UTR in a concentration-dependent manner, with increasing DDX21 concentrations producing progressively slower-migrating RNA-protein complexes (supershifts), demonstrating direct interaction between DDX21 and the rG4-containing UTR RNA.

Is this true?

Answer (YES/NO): YES